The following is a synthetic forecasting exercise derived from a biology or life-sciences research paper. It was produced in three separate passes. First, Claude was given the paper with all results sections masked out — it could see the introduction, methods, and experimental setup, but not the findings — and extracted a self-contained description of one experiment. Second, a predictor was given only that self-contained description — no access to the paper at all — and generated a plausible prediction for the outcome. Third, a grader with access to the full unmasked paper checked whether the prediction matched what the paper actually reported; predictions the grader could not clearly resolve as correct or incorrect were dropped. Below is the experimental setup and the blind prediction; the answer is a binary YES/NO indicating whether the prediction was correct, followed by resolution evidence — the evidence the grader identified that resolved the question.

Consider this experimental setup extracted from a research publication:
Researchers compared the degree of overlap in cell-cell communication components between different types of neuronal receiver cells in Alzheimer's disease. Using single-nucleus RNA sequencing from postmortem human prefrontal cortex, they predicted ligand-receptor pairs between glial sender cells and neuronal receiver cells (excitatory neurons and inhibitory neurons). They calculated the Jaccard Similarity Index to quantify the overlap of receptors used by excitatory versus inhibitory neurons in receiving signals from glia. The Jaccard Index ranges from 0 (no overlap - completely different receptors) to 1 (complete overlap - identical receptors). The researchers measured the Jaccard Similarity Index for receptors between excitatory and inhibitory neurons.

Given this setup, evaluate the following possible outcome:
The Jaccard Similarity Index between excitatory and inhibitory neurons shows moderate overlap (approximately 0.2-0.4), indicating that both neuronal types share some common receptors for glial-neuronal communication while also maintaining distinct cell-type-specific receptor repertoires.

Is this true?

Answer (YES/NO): NO